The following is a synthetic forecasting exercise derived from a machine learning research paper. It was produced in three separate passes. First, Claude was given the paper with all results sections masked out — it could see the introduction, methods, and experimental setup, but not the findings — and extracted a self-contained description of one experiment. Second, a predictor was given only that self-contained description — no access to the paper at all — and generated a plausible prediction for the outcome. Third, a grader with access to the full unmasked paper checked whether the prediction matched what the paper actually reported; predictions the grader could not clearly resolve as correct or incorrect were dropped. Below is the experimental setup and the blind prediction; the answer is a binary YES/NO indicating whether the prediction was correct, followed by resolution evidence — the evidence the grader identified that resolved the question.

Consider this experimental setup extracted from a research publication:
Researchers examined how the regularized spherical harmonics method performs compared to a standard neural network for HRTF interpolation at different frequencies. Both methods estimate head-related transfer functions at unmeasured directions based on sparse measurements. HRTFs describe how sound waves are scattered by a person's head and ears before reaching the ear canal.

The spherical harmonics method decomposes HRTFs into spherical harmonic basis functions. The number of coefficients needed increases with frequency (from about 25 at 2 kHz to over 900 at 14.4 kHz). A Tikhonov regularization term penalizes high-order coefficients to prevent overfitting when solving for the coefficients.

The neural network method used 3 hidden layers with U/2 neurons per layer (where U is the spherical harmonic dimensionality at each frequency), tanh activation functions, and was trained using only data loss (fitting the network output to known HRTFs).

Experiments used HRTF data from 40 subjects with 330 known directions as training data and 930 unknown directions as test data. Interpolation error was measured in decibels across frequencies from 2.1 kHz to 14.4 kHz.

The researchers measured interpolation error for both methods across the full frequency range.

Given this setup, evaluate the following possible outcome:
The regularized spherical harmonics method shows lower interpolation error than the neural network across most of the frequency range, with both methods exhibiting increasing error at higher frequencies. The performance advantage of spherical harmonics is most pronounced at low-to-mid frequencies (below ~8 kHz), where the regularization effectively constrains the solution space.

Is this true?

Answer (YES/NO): NO